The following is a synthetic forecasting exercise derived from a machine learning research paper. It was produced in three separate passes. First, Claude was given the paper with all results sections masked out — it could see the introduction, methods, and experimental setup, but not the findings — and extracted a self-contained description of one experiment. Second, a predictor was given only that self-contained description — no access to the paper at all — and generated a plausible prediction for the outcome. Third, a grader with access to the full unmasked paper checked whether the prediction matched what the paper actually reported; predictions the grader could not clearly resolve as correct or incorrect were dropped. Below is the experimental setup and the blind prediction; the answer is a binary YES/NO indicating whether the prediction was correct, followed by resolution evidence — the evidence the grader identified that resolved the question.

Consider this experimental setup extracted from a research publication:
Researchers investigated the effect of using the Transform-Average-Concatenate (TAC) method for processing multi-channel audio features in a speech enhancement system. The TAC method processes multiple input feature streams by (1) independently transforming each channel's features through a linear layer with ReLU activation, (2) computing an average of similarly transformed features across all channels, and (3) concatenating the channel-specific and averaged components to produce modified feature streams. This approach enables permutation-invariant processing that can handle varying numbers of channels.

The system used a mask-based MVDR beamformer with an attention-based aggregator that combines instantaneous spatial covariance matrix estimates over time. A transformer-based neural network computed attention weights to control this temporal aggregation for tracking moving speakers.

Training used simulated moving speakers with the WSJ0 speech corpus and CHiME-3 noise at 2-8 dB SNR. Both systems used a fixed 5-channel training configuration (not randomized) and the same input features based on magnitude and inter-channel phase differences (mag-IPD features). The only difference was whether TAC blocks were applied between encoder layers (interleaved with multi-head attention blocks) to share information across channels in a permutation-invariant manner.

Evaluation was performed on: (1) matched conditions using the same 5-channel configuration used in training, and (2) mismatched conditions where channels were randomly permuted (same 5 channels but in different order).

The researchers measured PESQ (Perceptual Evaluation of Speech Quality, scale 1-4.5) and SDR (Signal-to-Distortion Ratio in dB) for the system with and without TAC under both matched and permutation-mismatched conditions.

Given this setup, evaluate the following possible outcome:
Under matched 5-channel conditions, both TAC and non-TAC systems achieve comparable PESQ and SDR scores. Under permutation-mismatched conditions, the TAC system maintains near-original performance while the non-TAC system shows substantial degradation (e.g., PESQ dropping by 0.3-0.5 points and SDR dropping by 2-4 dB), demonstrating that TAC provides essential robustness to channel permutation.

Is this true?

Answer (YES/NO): NO